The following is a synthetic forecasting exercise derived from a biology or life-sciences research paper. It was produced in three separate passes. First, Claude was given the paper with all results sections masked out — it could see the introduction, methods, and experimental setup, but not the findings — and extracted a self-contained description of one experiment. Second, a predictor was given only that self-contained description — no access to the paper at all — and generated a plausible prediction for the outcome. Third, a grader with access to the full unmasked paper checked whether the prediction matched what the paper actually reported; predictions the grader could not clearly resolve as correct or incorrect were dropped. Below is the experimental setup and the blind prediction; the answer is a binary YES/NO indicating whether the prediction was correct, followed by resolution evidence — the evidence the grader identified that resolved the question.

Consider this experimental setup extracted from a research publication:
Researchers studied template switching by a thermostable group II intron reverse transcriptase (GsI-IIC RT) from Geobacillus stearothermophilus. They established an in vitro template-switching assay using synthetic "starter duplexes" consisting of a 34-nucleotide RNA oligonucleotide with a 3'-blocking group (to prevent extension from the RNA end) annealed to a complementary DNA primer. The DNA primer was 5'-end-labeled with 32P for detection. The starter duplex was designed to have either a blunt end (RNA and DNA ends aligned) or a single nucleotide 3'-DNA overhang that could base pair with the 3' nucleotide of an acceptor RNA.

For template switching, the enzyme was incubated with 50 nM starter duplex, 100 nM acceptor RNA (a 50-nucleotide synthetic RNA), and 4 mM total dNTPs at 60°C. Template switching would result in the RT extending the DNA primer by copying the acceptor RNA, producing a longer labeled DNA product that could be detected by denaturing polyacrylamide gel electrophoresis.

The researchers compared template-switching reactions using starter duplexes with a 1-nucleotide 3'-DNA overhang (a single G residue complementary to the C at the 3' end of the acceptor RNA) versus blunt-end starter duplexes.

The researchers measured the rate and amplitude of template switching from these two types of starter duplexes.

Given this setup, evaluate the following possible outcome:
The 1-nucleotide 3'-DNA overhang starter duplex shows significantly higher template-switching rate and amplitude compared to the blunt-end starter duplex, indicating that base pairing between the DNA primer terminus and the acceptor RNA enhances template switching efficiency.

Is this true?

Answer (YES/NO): YES